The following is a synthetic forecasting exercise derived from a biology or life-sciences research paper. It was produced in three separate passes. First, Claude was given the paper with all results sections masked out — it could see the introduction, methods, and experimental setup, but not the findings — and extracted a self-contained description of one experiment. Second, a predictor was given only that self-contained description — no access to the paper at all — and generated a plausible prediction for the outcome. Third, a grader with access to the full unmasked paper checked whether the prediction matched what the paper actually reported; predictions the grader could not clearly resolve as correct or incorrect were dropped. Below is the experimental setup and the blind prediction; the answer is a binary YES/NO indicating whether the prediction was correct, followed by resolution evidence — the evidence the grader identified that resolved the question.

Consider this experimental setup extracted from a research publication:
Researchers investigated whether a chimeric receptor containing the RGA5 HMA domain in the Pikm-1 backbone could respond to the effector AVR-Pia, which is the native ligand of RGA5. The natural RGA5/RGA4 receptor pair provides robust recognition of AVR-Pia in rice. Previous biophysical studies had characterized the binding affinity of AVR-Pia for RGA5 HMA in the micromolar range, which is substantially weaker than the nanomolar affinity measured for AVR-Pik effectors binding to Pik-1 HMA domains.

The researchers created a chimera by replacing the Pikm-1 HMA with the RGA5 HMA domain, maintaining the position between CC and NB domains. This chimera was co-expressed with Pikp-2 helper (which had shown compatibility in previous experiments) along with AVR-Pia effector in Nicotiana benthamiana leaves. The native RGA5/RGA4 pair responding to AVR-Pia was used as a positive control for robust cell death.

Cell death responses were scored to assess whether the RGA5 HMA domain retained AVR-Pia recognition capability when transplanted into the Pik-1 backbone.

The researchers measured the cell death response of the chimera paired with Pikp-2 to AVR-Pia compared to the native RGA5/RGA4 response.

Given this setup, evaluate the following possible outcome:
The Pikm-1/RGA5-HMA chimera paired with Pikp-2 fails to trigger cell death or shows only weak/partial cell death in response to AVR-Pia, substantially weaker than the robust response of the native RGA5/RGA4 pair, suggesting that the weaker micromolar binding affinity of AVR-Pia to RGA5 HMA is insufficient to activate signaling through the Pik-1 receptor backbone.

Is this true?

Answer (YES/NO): YES